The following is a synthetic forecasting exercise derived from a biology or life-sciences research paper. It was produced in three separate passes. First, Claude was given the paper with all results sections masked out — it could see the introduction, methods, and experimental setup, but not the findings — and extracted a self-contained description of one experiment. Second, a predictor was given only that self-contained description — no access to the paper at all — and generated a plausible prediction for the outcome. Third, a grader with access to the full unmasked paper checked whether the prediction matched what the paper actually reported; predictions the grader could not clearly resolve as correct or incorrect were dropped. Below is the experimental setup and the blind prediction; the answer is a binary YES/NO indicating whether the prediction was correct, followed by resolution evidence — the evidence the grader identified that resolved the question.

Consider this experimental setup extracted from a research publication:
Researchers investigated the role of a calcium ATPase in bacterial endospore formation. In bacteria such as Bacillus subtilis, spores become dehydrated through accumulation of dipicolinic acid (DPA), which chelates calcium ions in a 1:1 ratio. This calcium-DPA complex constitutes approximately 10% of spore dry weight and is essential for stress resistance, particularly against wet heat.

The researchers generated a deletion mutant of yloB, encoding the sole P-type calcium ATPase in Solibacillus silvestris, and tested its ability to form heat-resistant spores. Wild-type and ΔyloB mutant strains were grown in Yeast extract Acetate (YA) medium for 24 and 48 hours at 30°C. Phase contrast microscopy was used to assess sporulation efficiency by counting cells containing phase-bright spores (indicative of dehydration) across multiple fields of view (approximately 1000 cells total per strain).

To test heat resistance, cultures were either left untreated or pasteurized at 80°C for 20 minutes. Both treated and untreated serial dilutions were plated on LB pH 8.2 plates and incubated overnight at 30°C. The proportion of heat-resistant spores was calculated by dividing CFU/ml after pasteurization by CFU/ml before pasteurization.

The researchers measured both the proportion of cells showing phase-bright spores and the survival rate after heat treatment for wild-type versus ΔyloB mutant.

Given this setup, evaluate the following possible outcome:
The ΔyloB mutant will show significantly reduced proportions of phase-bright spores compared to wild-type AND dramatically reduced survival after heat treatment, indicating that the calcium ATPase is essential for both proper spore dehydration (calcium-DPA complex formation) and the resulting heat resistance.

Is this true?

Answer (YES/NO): NO